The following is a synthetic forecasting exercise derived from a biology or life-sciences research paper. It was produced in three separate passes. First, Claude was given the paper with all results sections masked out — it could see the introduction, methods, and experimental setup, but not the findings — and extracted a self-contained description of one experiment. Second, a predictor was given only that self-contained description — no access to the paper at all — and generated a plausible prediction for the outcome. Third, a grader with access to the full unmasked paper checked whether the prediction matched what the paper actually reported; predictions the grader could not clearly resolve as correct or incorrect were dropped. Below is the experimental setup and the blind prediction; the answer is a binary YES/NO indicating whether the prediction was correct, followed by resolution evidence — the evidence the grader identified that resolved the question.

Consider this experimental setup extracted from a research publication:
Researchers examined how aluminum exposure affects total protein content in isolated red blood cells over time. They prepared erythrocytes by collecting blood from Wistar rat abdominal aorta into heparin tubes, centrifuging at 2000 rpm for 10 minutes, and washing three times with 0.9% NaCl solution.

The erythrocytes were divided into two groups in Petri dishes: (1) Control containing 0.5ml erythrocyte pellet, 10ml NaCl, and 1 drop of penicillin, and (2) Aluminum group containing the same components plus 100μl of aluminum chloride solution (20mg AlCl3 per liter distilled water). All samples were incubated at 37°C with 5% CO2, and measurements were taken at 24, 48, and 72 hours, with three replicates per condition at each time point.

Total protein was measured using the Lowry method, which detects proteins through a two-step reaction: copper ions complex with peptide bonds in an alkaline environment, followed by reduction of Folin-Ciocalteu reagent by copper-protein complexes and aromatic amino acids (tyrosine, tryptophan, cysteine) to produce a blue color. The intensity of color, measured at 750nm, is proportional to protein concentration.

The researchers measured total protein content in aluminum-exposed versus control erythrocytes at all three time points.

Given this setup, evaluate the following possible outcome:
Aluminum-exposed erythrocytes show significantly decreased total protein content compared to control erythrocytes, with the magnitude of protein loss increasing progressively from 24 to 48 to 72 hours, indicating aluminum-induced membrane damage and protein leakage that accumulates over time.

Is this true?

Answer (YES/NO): NO